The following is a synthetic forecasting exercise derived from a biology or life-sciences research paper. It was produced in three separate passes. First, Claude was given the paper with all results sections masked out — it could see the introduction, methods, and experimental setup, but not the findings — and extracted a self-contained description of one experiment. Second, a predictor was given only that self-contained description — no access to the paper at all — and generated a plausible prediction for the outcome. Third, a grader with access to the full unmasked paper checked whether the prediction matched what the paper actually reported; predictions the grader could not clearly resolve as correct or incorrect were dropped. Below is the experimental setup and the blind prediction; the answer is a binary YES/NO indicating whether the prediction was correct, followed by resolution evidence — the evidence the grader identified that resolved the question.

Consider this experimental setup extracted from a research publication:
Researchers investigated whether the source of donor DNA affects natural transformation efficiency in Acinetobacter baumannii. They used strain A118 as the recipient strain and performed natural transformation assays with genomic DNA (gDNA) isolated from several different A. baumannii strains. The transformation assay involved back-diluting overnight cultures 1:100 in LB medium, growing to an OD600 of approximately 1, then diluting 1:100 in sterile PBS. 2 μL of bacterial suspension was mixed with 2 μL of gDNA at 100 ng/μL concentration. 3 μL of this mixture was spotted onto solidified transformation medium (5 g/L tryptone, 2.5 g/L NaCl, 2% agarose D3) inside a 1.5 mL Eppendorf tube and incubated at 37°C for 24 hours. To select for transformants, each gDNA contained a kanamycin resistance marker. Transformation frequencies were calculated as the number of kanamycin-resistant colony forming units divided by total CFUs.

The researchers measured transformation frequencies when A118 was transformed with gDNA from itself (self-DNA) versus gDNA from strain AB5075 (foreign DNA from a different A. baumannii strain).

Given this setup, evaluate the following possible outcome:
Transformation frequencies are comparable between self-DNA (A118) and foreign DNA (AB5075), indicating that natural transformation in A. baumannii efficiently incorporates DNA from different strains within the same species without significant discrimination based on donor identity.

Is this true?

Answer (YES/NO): NO